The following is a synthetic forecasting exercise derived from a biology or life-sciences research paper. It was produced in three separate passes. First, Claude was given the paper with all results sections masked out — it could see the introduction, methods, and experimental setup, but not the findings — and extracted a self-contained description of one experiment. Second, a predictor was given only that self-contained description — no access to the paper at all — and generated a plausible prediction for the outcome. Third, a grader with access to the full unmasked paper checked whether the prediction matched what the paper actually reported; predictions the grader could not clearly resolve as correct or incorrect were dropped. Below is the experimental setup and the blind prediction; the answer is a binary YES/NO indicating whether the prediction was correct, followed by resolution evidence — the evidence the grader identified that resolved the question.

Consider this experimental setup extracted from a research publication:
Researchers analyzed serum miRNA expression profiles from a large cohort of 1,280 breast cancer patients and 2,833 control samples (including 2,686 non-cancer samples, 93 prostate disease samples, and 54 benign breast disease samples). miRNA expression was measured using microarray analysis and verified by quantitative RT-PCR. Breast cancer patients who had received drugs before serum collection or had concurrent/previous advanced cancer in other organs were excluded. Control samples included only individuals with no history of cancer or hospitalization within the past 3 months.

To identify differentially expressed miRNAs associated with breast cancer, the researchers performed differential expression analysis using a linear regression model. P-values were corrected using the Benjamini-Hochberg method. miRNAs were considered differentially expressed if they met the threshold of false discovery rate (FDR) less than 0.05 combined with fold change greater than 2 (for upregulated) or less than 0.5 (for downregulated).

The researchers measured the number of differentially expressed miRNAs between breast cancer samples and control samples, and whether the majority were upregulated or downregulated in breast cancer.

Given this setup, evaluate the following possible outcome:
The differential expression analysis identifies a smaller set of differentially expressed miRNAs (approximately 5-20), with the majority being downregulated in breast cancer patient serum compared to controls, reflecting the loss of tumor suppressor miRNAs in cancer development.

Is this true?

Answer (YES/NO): NO